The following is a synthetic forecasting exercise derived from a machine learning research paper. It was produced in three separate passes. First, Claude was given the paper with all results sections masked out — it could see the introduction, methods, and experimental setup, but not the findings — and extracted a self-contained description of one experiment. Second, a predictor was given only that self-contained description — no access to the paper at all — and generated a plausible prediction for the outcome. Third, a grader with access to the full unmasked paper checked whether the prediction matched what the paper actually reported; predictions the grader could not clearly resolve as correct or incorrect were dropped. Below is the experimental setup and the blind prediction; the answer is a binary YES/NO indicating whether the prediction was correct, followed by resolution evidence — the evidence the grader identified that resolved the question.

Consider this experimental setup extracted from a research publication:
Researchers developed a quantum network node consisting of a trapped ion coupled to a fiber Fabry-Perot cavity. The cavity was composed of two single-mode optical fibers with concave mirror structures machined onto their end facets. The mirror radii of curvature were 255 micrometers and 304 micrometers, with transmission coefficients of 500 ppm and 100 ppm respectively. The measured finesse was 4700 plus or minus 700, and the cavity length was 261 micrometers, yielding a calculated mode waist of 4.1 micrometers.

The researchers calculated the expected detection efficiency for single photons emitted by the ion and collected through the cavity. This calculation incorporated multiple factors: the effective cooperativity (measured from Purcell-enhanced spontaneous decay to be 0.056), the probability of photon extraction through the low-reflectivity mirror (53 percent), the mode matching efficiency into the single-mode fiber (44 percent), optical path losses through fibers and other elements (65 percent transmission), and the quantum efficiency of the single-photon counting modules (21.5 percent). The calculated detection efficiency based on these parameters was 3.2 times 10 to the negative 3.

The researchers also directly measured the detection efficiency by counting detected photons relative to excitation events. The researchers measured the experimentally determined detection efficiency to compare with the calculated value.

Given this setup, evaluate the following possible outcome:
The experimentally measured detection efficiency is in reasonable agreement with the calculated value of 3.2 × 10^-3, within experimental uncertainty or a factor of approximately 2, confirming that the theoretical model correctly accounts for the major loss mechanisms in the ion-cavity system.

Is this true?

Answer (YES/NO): YES